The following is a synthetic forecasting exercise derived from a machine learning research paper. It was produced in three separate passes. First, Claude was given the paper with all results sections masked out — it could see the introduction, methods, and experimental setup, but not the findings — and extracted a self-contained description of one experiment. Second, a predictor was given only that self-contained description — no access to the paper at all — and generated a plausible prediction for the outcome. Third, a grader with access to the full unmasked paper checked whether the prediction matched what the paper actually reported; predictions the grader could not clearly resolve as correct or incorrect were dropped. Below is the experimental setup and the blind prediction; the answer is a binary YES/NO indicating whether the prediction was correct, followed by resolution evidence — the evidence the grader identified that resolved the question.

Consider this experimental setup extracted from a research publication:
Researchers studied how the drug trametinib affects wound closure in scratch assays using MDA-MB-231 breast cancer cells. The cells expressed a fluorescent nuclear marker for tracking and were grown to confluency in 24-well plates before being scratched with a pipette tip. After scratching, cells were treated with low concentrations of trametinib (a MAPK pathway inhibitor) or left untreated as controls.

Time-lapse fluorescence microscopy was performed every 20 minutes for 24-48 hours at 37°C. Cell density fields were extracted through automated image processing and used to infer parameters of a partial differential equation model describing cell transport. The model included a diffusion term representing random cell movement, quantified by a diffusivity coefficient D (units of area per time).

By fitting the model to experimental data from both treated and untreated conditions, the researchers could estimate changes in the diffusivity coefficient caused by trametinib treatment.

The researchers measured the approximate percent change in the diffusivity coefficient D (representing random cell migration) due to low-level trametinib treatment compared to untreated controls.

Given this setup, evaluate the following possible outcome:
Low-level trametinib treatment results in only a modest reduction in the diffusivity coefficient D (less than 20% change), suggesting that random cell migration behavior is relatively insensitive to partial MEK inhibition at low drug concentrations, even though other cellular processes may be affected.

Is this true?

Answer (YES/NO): NO